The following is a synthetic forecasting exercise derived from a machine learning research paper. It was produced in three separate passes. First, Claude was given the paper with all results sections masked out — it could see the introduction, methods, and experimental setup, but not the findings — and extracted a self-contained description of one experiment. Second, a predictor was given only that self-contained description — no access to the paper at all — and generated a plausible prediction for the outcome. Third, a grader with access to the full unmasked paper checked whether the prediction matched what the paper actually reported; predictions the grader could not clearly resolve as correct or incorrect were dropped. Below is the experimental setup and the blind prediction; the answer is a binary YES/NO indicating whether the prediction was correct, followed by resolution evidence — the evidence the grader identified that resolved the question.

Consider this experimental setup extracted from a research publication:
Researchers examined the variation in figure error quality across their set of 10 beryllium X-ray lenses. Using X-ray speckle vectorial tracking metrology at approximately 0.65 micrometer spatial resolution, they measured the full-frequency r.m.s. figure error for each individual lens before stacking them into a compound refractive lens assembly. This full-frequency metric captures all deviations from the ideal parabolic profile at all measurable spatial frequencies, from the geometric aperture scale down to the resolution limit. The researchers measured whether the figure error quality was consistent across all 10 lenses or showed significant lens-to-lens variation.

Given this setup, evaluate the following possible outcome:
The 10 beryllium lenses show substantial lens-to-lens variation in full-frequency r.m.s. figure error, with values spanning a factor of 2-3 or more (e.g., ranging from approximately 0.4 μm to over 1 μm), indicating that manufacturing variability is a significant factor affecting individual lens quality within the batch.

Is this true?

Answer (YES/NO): YES